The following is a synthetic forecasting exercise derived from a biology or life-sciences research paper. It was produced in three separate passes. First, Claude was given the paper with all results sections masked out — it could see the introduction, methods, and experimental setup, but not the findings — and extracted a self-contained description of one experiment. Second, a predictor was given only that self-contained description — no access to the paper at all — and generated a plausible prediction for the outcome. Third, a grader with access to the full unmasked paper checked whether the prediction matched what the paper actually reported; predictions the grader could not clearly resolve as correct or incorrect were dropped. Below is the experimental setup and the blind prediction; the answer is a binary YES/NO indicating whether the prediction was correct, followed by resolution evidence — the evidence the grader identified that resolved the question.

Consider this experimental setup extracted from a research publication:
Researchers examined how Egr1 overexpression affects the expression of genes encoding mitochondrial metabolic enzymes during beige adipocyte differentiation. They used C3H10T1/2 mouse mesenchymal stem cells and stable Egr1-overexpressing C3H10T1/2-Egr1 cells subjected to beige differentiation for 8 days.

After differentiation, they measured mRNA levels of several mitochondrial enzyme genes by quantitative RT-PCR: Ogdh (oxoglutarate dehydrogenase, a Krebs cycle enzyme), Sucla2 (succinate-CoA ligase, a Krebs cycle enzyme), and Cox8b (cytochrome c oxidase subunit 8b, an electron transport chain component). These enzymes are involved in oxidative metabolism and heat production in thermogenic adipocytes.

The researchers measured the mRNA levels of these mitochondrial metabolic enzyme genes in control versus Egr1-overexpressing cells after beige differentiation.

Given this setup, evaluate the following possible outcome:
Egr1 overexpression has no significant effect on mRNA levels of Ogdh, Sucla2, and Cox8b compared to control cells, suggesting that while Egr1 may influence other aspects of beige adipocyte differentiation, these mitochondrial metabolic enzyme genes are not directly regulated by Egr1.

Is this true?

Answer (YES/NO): NO